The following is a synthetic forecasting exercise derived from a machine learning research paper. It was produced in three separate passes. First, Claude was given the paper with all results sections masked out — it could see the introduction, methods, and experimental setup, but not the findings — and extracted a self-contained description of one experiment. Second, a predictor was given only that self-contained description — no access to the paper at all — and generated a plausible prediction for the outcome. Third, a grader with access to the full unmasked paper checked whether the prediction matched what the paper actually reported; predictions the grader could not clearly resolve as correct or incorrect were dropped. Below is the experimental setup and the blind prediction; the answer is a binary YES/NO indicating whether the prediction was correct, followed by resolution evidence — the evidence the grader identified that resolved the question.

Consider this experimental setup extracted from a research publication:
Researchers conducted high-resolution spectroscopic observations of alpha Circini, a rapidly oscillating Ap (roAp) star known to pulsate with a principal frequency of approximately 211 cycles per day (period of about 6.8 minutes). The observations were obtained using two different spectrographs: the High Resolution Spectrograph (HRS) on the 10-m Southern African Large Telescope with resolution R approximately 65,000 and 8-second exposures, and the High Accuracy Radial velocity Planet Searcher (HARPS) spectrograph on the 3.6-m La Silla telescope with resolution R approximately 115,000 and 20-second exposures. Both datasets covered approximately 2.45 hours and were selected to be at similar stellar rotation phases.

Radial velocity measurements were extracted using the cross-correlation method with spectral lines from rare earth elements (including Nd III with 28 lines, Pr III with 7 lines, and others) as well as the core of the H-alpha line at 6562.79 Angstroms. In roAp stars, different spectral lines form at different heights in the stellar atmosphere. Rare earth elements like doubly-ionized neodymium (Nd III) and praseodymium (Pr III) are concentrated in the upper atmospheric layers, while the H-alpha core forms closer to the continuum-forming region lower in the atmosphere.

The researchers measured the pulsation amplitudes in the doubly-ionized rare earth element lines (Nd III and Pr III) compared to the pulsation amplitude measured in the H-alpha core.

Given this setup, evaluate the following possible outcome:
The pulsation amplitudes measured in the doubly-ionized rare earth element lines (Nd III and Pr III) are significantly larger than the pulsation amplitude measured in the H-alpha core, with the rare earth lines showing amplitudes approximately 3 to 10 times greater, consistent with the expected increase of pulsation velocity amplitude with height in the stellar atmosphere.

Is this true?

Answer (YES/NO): YES